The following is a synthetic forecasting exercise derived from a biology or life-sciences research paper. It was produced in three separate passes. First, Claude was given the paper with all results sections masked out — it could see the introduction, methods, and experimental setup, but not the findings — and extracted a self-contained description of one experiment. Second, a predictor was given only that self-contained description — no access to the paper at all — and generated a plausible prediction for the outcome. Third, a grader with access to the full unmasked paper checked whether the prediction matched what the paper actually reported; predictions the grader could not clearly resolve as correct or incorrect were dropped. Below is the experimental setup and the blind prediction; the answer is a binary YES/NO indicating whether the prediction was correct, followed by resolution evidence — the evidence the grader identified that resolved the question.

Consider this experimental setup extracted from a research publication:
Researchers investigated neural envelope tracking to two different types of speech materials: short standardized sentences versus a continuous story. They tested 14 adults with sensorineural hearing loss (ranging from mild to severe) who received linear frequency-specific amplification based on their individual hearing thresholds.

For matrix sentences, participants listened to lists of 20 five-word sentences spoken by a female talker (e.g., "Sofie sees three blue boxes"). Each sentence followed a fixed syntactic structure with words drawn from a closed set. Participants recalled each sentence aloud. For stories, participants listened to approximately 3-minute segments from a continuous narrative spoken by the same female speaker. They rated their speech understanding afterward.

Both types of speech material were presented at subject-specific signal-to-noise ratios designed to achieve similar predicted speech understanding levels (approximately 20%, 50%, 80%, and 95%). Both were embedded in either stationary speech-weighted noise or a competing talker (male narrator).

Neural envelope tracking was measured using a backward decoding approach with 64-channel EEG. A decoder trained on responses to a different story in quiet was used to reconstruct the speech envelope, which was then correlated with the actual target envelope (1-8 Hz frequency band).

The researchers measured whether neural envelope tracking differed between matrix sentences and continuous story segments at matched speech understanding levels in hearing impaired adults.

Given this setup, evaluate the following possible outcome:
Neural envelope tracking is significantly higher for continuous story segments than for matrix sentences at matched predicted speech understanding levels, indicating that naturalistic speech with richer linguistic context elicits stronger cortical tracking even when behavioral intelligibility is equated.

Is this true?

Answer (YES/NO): NO